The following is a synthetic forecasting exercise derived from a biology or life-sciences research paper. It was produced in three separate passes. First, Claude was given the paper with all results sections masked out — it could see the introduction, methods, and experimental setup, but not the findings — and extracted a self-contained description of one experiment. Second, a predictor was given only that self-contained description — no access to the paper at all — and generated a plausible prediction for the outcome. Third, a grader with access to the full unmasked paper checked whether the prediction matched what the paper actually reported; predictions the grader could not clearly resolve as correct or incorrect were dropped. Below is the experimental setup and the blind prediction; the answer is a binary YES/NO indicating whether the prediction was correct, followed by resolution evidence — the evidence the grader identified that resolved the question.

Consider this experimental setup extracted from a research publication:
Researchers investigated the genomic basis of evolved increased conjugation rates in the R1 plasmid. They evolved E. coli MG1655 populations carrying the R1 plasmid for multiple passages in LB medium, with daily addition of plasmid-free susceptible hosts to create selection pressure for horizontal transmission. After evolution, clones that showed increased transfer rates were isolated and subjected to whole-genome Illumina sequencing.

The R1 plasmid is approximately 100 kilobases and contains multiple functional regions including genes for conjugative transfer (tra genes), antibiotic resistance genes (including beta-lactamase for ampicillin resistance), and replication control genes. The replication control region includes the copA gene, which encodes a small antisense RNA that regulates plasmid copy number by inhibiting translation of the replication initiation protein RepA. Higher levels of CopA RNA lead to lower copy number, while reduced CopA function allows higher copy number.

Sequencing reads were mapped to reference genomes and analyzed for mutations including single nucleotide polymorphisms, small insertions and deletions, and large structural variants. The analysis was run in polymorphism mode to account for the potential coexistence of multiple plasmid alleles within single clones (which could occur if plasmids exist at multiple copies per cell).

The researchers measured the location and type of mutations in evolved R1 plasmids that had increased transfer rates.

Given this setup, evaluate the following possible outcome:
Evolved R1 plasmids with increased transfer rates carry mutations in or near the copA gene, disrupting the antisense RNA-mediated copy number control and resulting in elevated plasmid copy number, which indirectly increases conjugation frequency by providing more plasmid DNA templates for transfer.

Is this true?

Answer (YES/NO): YES